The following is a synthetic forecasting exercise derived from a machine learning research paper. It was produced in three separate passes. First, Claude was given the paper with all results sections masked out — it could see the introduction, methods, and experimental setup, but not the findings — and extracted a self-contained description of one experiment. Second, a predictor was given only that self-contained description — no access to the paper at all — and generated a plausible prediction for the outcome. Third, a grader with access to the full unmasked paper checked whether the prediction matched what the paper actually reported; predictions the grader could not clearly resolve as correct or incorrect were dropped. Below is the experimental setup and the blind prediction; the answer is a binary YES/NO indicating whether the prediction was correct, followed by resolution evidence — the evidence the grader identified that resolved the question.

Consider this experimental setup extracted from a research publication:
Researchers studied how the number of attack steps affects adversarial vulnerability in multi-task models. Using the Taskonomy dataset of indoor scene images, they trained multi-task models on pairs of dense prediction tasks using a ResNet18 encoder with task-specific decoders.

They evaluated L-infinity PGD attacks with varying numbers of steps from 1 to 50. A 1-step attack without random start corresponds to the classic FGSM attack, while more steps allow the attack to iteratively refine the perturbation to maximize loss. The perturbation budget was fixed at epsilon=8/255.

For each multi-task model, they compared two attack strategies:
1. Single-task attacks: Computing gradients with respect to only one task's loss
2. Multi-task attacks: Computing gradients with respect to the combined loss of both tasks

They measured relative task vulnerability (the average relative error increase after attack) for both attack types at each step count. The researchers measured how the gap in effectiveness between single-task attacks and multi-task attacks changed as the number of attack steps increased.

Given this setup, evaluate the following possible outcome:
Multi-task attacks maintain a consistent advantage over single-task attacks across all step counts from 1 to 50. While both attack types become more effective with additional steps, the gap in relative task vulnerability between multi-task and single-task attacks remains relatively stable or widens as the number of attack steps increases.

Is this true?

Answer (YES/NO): NO